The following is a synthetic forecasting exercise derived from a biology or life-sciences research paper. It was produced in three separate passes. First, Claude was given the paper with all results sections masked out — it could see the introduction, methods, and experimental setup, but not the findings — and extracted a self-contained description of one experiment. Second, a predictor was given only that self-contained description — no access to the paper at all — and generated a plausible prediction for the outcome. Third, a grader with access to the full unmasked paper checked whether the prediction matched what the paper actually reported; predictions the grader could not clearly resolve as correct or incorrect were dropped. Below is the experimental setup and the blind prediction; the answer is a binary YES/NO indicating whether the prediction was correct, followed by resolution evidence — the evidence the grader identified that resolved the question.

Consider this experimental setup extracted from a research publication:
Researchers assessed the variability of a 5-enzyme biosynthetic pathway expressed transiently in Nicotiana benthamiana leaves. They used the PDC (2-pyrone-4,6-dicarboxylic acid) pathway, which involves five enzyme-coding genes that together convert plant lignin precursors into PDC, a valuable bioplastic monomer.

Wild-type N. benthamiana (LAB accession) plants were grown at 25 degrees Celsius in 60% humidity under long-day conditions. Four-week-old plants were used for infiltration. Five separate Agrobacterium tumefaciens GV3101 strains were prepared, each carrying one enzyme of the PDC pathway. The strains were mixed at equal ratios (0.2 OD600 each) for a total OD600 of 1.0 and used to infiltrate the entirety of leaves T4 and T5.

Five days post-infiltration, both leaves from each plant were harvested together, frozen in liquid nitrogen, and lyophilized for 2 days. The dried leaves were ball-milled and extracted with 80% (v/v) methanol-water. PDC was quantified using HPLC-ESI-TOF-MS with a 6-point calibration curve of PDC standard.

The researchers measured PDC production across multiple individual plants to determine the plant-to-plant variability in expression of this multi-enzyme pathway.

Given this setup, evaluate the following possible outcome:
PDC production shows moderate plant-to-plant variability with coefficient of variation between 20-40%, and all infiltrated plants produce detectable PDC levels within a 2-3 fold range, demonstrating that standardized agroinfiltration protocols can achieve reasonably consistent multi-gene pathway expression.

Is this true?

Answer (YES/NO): NO